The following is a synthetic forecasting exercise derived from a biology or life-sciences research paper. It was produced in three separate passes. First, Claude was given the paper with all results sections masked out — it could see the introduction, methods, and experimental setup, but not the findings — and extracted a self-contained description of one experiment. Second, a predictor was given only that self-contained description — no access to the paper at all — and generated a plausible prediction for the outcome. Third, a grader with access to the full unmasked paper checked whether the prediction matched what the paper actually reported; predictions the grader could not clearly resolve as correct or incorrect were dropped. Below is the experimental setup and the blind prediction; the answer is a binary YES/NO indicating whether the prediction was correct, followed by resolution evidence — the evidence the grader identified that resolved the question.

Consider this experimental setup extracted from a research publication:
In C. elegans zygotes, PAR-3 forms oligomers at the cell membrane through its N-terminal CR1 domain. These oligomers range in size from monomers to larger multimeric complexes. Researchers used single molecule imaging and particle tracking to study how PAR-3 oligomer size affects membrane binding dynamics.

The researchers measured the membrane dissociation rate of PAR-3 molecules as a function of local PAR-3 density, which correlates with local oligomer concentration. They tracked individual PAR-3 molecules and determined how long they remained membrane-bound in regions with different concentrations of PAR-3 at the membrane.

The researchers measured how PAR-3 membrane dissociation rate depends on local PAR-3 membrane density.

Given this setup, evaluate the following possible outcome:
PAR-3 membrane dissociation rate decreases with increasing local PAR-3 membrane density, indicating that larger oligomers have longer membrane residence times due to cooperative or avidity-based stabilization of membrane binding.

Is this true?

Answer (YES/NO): YES